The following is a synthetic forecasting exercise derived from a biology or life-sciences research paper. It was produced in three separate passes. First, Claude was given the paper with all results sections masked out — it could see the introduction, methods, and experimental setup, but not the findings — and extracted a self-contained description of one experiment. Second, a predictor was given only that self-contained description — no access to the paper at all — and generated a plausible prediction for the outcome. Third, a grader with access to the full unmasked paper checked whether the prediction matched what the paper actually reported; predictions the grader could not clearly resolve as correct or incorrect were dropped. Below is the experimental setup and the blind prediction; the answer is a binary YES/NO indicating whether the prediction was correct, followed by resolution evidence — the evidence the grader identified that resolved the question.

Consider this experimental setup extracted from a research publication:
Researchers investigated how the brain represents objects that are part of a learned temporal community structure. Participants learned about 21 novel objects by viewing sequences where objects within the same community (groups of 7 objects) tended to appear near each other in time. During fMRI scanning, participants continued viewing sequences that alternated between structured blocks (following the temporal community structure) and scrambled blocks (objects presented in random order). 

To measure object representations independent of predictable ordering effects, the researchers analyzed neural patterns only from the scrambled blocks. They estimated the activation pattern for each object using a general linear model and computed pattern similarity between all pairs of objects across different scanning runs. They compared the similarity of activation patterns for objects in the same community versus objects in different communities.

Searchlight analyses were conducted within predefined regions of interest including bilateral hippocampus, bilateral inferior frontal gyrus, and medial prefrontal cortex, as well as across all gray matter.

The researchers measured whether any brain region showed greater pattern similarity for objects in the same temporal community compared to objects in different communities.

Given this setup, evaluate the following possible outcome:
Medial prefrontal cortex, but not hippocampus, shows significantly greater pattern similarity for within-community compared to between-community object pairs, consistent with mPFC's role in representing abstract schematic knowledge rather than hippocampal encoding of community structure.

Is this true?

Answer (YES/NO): NO